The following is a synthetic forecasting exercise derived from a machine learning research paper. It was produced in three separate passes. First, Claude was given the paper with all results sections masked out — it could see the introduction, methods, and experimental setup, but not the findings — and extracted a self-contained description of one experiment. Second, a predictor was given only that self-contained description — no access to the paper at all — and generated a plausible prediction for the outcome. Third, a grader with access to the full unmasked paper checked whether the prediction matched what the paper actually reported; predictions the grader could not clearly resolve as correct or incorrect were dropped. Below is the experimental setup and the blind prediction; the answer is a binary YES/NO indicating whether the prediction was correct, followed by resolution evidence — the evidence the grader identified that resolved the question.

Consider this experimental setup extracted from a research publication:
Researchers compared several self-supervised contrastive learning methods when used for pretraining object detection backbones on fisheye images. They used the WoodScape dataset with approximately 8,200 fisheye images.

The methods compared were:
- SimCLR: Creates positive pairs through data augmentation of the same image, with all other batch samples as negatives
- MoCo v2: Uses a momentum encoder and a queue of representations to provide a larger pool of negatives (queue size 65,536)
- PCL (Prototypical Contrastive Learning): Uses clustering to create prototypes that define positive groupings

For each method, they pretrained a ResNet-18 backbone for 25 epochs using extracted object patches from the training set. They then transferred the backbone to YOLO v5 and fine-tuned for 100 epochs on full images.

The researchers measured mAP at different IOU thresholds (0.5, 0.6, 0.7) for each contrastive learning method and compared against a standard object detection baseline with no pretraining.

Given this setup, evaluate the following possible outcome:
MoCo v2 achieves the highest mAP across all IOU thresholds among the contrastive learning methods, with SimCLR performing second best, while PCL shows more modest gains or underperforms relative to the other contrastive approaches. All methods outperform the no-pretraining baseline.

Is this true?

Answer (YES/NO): NO